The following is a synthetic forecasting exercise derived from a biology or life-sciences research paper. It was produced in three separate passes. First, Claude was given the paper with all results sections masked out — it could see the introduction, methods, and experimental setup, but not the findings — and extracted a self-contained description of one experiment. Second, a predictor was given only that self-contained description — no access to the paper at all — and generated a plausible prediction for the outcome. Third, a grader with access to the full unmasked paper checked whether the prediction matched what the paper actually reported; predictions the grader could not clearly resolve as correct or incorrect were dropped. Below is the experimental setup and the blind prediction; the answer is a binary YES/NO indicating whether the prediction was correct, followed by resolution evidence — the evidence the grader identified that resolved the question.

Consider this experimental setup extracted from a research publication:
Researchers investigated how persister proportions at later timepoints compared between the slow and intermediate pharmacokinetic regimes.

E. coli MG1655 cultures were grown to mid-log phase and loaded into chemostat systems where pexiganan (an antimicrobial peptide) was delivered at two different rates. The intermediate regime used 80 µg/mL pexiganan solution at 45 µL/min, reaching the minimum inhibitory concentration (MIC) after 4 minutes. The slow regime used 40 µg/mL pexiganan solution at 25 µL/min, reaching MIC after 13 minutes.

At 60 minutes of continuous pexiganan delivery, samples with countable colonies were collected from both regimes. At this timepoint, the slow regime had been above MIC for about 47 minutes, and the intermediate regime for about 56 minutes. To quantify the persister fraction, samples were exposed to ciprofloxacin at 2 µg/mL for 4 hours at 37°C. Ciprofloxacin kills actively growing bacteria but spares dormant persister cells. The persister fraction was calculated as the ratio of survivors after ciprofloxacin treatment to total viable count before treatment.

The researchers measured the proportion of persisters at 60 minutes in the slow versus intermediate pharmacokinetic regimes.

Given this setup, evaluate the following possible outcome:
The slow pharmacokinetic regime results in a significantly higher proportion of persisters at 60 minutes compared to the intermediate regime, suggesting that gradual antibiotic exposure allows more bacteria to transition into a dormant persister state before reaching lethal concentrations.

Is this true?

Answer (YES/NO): NO